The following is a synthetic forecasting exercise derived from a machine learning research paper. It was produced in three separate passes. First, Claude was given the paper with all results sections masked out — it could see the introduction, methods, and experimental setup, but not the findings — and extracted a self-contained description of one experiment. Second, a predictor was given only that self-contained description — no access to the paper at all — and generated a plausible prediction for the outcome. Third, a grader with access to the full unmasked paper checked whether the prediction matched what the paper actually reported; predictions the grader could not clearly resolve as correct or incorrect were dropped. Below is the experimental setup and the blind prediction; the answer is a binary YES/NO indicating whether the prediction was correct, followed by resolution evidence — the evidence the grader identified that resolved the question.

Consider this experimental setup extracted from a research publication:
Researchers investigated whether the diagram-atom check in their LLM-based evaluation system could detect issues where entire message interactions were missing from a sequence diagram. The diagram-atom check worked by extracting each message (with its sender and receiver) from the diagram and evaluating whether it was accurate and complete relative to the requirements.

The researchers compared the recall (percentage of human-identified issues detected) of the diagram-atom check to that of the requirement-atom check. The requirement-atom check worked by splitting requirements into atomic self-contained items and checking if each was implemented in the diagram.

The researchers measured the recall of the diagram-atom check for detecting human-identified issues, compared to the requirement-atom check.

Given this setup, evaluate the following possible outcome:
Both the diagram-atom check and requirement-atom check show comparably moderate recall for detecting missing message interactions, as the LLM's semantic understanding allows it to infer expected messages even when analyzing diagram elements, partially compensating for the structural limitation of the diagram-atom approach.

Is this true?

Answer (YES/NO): NO